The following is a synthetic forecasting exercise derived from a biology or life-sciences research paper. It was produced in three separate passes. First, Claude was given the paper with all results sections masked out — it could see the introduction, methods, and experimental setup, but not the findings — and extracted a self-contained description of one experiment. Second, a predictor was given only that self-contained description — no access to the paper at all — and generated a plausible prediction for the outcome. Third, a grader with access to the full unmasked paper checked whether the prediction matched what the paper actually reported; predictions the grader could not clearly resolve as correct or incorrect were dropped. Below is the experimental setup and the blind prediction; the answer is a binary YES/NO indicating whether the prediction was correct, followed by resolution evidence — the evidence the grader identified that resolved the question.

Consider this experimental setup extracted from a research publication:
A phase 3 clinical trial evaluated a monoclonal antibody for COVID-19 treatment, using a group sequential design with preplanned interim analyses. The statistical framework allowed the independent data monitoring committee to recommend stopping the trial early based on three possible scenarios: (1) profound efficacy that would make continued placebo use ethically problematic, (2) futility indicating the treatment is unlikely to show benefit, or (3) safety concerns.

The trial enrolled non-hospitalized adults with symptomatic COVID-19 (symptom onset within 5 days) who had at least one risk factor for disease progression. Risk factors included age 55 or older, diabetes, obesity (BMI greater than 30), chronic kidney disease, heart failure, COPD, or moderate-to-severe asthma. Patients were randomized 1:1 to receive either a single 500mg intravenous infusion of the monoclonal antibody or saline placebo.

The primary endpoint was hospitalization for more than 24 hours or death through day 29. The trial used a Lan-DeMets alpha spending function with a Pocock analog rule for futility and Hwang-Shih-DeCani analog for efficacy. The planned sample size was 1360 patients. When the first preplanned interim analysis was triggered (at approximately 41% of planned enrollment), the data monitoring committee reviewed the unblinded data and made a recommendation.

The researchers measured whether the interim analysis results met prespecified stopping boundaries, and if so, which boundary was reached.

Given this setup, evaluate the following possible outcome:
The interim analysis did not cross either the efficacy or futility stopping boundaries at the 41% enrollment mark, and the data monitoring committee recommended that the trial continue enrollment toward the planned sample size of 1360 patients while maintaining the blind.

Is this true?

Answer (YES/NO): NO